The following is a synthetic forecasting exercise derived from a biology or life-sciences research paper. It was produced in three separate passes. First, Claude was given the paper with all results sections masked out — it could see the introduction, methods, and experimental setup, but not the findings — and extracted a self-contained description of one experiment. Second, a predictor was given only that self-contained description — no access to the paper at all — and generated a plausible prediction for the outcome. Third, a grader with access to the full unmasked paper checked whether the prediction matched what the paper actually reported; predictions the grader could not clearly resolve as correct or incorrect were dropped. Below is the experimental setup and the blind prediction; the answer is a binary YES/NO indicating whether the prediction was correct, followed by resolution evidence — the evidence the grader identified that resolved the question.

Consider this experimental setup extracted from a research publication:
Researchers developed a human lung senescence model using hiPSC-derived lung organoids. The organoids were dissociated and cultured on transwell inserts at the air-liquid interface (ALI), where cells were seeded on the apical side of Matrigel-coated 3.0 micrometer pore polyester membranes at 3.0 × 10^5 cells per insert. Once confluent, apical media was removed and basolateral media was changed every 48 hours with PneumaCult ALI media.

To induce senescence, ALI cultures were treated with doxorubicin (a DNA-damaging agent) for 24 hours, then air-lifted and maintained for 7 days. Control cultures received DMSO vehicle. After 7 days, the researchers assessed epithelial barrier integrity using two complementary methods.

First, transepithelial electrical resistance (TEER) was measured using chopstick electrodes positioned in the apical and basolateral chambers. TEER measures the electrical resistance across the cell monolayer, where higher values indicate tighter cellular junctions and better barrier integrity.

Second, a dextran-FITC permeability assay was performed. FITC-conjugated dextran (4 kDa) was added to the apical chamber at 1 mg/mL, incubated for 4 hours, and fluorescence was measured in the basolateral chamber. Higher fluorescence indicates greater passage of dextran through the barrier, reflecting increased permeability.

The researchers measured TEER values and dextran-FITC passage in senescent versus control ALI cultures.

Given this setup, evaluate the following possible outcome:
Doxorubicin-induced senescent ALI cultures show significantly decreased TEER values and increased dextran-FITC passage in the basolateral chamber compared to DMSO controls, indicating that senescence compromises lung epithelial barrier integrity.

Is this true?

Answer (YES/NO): YES